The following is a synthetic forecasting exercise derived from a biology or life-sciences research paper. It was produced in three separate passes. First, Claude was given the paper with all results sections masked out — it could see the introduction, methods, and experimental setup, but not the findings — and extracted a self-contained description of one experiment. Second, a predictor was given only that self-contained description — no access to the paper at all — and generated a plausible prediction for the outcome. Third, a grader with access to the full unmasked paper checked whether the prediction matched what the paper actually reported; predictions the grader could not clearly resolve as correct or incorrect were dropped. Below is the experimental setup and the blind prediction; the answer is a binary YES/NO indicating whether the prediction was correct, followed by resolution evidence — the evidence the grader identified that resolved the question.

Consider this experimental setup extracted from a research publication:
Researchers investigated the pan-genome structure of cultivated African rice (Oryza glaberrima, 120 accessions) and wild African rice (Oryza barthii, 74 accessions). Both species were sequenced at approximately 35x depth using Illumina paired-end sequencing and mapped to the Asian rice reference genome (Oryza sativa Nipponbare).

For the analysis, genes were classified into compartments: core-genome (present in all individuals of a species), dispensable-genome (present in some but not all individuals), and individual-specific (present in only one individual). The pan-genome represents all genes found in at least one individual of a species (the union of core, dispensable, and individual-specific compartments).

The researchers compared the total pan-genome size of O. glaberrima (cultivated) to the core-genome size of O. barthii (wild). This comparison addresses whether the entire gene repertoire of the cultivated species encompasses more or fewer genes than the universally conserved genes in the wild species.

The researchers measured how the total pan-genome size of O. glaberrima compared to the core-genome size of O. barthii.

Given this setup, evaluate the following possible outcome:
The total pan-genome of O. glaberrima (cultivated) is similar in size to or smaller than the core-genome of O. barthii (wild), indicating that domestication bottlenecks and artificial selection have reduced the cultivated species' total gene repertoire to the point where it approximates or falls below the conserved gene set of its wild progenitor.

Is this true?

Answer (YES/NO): YES